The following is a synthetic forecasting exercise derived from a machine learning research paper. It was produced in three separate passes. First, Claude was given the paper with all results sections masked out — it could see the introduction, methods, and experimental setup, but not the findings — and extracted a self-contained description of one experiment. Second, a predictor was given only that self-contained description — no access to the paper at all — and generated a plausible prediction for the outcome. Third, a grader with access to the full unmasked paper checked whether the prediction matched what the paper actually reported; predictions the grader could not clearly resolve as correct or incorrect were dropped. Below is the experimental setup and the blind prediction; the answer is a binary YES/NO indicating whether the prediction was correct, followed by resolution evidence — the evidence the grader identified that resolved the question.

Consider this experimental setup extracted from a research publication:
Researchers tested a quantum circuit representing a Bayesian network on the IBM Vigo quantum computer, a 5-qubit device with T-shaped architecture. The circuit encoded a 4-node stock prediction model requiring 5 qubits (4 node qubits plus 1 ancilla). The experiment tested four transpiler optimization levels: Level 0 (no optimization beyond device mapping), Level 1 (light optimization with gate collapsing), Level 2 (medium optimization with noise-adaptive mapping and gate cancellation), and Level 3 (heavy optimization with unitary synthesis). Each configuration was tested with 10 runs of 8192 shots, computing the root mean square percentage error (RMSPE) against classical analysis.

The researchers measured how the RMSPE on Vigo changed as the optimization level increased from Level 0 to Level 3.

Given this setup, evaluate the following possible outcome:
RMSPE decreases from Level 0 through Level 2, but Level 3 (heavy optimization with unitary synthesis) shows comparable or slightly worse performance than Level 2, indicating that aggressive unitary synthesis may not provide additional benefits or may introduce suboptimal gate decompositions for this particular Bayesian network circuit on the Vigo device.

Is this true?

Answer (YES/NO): NO